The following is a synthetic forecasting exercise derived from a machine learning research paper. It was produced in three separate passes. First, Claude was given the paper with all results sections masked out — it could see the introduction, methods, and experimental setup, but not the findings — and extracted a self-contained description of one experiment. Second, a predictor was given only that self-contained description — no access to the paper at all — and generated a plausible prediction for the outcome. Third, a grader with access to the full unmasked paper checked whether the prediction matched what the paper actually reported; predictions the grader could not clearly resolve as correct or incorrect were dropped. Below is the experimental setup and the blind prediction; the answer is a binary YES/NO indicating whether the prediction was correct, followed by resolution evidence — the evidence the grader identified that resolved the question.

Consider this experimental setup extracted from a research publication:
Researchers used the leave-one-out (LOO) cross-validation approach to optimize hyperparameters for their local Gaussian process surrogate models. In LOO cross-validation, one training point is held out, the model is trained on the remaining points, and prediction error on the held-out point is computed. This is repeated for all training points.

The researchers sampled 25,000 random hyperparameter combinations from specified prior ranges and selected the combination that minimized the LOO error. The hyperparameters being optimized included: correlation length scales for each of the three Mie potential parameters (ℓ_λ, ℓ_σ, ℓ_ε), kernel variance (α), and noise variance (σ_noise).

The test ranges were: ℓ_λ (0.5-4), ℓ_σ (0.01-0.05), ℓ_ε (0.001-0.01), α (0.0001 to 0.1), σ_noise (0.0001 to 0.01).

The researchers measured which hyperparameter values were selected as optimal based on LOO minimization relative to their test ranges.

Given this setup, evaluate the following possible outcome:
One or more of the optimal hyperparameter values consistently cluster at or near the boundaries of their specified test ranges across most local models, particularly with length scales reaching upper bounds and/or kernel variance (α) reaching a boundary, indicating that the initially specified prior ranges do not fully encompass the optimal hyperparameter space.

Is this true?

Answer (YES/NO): YES